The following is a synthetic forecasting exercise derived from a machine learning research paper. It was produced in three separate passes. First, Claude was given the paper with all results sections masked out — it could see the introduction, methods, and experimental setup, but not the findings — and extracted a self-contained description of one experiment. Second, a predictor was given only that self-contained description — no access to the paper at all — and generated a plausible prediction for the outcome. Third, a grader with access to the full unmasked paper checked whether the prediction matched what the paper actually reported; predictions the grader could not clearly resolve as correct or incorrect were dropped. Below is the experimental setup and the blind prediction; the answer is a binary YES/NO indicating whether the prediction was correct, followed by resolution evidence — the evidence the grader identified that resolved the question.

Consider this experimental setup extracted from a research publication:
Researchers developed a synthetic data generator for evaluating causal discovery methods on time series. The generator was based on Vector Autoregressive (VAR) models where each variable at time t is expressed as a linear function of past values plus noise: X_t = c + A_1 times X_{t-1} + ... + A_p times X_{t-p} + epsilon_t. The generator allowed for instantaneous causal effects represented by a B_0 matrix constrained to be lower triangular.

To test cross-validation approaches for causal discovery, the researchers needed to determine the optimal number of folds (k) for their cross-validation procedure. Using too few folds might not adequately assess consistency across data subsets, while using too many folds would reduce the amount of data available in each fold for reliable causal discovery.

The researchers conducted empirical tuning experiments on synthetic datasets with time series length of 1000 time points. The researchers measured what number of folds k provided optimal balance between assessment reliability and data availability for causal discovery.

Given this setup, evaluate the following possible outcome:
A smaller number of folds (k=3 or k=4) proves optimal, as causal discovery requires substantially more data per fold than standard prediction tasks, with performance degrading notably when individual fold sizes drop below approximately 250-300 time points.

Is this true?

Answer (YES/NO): NO